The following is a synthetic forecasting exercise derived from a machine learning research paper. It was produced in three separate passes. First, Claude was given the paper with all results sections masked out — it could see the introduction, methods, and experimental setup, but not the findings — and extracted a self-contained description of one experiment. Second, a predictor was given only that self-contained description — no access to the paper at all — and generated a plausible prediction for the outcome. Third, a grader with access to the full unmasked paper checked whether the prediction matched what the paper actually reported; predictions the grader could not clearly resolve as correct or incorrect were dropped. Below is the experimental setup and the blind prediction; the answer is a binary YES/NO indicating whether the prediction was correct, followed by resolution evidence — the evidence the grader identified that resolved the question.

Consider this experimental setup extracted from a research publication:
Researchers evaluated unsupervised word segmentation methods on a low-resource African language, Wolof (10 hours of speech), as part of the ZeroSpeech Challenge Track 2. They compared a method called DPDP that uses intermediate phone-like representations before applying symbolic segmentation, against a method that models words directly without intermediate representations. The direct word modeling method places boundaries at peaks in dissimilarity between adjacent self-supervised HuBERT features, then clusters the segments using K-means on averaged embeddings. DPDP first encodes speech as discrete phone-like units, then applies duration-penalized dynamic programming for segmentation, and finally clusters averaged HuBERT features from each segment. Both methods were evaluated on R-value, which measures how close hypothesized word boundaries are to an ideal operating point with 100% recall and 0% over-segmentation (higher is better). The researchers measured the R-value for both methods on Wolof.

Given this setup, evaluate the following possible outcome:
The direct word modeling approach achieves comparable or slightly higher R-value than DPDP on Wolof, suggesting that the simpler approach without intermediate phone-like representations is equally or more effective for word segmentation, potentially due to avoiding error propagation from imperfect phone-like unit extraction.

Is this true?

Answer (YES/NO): YES